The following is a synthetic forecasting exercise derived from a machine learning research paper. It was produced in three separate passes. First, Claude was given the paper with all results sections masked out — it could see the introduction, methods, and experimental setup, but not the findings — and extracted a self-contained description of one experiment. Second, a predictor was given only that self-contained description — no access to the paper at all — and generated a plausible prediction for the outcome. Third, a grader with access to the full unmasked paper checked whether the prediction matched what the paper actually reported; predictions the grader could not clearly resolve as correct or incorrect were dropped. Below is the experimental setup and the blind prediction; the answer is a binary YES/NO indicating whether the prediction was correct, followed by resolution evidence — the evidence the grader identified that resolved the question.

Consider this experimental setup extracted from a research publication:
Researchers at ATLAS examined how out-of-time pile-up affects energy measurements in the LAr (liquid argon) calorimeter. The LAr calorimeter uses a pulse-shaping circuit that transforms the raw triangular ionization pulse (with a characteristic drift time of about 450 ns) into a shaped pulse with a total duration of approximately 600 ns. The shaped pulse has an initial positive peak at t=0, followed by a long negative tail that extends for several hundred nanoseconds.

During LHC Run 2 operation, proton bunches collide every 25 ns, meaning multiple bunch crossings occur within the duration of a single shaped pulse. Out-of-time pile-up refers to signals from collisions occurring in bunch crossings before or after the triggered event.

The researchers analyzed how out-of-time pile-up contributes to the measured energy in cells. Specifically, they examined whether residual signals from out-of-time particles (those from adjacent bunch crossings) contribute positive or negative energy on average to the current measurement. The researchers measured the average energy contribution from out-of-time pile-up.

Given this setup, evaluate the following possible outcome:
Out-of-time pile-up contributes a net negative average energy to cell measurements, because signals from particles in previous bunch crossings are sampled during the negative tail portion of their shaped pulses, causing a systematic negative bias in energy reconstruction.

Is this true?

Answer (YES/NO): YES